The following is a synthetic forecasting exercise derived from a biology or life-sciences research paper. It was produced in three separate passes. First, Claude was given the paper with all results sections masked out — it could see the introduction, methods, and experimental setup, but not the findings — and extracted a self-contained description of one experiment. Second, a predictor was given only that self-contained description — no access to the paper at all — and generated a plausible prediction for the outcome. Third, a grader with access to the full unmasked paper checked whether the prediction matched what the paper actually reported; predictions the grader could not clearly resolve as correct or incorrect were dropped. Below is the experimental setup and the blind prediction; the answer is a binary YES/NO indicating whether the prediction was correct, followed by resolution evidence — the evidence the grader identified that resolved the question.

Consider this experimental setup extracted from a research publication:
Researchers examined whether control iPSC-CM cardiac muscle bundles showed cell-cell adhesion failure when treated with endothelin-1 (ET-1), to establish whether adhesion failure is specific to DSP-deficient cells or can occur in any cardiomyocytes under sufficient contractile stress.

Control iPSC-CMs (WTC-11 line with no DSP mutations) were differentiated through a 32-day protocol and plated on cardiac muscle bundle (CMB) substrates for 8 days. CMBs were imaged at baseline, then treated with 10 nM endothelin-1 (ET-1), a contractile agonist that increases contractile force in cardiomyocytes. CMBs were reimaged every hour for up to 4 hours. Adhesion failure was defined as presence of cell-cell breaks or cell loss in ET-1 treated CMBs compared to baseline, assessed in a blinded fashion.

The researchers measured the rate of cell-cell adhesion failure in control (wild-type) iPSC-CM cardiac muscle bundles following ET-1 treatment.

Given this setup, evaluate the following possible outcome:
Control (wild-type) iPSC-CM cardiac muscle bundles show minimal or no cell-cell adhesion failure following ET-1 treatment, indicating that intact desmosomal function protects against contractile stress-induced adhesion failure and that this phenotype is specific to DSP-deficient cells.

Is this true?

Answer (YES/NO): YES